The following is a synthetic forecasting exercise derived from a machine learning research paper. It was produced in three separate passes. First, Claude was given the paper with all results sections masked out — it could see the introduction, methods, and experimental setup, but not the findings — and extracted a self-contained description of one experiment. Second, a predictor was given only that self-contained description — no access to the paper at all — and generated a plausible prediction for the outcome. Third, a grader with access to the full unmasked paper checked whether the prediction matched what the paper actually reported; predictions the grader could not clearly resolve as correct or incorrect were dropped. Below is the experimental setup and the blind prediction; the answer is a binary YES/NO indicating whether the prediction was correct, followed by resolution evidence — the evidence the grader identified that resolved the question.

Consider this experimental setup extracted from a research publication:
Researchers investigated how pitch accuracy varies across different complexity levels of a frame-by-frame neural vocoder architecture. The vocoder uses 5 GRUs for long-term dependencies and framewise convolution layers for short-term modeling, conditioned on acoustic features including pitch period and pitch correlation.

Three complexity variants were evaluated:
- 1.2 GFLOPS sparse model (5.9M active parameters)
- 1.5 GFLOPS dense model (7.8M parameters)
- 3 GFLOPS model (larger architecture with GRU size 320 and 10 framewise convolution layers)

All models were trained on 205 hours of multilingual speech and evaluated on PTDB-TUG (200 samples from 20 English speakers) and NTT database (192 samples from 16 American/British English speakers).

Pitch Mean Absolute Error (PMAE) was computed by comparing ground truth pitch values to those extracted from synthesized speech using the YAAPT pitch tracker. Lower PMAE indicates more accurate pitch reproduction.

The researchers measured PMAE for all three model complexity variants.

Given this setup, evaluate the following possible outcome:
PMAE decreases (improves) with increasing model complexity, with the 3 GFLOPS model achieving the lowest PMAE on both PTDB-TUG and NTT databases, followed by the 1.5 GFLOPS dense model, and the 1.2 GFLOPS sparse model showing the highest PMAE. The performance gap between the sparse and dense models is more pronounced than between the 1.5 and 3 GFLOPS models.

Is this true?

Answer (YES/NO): NO